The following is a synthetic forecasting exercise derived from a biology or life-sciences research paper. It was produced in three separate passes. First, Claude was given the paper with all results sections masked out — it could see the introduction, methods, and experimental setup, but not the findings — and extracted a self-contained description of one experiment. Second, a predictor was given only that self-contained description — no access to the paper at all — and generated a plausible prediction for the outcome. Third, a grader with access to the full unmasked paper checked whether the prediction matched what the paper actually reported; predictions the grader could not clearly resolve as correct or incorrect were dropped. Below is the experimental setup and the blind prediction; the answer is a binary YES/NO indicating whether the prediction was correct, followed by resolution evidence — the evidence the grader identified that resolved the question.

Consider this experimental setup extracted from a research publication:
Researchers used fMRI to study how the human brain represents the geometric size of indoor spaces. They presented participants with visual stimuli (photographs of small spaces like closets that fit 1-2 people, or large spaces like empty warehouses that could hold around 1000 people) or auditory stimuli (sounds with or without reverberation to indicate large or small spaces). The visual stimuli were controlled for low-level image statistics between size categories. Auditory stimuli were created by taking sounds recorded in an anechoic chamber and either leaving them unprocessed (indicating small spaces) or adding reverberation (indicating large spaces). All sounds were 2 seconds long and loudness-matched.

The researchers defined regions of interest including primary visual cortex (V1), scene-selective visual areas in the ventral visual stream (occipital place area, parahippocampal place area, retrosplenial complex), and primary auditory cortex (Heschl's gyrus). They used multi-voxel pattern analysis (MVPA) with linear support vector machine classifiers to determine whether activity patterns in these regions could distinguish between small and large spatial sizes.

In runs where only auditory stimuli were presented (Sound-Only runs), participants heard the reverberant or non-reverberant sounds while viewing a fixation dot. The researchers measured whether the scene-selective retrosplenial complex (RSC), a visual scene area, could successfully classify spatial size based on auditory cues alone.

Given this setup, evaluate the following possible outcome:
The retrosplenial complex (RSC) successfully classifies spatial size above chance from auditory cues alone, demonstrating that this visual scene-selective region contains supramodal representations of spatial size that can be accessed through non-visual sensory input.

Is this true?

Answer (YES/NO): NO